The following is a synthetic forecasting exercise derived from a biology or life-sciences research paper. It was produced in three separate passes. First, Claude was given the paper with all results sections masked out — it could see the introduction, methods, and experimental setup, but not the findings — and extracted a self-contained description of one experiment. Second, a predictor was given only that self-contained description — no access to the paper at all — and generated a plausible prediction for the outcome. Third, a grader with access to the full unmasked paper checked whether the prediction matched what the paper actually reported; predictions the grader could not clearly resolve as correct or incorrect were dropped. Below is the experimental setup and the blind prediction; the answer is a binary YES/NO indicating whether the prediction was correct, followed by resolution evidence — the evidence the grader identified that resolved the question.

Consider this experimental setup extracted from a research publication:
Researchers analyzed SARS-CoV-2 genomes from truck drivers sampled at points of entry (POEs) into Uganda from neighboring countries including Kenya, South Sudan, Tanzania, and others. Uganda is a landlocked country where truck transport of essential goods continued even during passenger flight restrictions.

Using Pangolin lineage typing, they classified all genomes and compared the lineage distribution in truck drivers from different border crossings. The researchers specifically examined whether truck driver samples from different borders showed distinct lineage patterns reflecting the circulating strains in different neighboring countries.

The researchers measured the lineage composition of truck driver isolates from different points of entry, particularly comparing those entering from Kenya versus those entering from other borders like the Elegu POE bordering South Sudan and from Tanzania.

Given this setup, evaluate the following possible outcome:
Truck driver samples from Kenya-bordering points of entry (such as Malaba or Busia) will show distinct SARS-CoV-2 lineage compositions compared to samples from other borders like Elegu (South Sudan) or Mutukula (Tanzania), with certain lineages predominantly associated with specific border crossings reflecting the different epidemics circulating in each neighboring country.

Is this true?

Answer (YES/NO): YES